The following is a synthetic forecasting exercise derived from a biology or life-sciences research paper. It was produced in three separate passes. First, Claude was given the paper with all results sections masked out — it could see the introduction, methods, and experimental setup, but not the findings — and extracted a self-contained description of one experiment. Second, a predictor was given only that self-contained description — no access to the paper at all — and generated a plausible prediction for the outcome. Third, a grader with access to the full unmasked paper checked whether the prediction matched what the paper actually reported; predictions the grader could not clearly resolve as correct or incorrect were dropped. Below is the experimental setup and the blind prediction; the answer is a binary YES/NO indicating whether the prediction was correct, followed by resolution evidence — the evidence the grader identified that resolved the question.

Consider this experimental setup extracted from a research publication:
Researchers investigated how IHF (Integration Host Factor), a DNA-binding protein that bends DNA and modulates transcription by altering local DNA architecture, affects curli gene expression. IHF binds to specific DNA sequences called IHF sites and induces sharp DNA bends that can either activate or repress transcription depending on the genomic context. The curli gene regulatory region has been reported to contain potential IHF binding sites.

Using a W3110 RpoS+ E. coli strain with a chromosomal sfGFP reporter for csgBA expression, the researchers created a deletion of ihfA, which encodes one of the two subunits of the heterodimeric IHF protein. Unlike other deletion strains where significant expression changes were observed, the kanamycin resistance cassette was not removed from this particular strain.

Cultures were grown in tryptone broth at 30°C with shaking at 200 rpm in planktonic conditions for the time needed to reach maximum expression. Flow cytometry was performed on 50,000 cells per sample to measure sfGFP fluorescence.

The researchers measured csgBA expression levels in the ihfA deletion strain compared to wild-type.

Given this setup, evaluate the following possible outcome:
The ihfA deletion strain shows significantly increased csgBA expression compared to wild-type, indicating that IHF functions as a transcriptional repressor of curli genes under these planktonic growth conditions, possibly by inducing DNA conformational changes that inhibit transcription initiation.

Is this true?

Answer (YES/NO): NO